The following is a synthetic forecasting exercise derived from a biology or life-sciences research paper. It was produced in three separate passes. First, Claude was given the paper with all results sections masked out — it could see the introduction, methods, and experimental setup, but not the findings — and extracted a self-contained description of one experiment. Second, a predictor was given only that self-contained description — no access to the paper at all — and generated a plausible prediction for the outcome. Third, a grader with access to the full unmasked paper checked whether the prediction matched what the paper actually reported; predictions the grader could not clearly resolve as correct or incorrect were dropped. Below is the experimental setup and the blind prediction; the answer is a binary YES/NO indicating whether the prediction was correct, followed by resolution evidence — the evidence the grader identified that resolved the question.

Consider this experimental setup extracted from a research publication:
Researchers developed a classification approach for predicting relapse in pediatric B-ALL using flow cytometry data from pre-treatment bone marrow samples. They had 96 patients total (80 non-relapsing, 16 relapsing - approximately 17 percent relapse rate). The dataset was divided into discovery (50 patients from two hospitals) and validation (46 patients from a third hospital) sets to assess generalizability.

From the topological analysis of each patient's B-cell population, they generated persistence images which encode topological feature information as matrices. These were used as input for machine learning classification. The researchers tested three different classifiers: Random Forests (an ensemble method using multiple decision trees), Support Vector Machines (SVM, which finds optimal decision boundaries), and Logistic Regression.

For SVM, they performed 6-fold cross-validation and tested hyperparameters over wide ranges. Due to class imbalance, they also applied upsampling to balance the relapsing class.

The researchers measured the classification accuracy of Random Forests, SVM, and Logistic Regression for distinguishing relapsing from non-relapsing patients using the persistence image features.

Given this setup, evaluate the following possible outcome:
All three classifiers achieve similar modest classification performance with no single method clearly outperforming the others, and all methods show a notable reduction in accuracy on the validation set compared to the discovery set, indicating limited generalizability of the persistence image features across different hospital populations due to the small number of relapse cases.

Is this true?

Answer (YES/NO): NO